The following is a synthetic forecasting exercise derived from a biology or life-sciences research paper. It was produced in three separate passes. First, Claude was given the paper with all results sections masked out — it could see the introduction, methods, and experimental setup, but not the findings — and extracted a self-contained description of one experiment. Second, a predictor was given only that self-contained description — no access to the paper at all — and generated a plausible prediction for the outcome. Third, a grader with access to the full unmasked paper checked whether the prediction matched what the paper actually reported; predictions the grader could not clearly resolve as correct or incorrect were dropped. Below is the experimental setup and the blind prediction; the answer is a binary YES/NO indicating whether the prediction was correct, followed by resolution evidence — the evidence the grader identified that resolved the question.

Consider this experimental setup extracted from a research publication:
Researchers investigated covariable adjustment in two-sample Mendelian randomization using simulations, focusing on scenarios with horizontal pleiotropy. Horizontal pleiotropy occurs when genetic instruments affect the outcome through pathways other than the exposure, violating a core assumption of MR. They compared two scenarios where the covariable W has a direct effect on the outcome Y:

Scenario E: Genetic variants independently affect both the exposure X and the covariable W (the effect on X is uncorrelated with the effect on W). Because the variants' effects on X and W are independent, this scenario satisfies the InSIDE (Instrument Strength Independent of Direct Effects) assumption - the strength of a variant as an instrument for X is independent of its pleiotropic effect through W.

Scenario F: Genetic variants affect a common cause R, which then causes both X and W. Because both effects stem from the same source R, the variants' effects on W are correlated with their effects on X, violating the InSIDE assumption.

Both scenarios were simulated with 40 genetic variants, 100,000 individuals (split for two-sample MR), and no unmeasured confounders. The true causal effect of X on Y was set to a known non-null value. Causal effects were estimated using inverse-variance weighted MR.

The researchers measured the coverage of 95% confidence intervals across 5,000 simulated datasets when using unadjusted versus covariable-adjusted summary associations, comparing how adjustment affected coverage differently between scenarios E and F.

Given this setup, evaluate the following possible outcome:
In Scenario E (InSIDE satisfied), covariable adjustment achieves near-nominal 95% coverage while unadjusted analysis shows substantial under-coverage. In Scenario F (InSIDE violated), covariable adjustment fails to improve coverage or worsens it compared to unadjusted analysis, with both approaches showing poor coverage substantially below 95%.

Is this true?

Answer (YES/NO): NO